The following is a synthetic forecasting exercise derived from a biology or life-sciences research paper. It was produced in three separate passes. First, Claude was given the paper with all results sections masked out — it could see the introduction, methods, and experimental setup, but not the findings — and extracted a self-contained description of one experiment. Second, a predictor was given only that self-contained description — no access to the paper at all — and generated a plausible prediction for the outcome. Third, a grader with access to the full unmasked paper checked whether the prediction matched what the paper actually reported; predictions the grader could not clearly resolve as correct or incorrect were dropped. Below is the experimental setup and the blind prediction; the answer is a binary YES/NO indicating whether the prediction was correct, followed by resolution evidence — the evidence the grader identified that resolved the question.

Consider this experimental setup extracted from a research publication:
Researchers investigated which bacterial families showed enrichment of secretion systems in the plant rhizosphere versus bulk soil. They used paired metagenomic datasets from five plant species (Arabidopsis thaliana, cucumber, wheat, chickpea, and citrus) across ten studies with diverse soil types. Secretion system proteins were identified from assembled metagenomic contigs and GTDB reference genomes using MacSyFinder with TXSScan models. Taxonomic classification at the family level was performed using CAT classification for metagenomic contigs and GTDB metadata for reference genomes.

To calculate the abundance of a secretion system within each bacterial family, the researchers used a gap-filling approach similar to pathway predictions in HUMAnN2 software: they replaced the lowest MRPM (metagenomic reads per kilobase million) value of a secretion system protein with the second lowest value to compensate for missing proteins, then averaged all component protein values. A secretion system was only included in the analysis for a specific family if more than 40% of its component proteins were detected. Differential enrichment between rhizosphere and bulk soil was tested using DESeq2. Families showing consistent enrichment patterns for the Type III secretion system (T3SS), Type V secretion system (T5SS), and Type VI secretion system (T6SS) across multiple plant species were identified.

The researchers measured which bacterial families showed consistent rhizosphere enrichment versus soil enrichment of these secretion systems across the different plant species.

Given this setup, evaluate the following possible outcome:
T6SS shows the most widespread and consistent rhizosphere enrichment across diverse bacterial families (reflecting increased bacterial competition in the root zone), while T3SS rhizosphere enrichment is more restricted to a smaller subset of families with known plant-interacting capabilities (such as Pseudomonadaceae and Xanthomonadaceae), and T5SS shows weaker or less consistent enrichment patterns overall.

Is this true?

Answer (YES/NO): NO